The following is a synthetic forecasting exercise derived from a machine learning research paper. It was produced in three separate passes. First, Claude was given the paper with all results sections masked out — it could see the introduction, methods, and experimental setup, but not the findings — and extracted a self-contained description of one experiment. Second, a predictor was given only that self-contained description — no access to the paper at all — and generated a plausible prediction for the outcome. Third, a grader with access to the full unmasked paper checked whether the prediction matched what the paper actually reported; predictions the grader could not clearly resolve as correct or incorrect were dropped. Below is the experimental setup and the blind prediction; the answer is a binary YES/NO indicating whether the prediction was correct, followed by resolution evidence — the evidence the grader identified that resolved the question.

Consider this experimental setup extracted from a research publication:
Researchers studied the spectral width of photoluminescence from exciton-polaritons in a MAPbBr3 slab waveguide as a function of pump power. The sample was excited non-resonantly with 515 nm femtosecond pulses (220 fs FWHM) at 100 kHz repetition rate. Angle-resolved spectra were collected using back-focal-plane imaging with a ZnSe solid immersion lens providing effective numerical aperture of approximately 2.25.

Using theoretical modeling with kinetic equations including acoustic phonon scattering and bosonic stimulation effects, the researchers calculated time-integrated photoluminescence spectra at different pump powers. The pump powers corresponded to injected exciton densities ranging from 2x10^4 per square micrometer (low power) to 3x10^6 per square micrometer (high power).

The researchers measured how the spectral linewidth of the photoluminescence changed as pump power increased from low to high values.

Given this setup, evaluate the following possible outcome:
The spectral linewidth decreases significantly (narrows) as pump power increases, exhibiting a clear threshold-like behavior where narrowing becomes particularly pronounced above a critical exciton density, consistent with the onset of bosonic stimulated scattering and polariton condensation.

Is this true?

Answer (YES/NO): YES